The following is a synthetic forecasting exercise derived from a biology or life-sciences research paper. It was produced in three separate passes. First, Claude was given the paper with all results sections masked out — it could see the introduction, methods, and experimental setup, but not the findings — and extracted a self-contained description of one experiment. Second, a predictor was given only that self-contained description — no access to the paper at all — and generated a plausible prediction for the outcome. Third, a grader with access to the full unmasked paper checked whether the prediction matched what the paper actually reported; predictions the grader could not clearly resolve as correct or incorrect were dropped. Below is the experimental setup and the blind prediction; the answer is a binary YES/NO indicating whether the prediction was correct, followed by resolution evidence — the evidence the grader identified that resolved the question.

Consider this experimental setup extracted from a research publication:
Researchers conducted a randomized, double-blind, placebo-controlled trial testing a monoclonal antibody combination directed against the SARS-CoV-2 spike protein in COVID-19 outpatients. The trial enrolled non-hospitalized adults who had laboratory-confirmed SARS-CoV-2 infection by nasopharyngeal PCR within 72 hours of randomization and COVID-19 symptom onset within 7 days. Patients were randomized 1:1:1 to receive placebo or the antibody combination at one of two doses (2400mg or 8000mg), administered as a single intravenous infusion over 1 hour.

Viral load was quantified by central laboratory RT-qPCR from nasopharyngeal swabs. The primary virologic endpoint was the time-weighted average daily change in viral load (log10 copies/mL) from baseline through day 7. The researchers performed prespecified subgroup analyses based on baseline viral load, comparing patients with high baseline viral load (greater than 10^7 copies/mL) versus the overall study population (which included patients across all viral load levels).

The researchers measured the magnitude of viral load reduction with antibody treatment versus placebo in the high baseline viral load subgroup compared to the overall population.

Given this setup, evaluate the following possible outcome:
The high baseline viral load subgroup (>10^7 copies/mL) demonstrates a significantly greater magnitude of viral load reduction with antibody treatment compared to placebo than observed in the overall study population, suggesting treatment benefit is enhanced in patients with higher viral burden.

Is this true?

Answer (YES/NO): YES